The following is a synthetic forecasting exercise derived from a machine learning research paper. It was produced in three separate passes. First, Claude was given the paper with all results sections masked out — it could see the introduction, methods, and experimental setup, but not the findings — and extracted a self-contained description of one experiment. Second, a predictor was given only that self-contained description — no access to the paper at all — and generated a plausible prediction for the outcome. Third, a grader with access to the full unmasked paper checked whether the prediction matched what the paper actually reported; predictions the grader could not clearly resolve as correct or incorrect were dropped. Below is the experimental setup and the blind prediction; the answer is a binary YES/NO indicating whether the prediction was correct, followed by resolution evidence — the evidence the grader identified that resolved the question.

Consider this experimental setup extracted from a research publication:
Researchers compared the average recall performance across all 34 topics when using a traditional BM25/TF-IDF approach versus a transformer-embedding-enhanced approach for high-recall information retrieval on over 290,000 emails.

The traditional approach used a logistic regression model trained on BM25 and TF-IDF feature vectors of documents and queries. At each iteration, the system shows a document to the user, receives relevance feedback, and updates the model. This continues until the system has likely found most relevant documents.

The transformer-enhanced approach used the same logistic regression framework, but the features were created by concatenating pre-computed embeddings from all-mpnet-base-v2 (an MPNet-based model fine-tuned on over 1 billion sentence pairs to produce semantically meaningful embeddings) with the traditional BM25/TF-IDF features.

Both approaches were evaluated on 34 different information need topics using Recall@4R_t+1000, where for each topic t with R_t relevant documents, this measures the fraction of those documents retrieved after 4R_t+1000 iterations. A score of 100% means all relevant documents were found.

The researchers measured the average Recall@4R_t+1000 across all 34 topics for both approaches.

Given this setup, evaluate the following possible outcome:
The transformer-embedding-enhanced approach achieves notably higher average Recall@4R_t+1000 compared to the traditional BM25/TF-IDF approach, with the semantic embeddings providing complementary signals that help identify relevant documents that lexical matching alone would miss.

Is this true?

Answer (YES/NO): NO